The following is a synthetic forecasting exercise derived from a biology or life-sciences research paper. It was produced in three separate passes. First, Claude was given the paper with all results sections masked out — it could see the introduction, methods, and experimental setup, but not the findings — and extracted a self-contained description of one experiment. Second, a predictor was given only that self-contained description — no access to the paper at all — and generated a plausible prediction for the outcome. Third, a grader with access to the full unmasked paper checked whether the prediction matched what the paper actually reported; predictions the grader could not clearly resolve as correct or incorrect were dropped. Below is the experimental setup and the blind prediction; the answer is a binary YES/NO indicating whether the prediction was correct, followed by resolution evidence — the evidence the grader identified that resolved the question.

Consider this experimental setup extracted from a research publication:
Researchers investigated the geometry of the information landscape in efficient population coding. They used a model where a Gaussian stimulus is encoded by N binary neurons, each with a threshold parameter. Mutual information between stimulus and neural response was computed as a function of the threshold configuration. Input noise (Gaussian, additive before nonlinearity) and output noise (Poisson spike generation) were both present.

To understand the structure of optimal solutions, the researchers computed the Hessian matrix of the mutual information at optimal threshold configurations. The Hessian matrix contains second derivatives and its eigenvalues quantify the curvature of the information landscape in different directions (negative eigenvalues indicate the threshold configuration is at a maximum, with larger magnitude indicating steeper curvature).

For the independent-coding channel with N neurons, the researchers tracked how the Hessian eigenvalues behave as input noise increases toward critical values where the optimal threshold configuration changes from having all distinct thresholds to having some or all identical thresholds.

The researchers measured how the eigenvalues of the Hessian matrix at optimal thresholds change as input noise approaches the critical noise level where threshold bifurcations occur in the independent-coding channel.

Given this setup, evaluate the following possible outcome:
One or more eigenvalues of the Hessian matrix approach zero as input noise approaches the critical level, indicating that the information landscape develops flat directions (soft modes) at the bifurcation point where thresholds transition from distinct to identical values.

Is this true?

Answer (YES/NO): YES